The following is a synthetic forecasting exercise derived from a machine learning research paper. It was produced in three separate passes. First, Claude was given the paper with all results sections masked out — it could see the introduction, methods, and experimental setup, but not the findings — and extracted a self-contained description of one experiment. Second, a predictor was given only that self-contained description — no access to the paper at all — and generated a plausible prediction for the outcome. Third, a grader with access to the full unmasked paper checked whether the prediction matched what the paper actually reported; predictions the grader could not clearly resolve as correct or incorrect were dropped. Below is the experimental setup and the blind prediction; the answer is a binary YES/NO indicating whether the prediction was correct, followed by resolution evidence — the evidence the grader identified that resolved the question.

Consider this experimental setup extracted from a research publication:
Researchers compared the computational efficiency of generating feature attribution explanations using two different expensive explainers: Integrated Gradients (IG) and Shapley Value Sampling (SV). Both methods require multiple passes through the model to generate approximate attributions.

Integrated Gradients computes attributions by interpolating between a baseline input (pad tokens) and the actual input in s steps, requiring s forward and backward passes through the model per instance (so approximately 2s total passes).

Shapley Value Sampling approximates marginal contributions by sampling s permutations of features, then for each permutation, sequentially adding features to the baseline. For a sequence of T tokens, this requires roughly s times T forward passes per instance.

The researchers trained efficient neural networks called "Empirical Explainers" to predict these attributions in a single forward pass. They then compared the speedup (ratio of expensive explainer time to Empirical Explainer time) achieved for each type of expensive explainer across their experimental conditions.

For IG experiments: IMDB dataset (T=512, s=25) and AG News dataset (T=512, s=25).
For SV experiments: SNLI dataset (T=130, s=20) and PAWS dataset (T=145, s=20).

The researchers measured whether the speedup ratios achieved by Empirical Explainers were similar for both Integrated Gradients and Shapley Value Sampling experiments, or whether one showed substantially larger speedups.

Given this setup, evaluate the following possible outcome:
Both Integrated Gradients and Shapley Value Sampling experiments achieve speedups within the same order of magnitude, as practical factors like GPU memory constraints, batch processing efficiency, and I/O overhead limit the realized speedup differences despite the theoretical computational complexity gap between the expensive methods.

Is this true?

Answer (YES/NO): NO